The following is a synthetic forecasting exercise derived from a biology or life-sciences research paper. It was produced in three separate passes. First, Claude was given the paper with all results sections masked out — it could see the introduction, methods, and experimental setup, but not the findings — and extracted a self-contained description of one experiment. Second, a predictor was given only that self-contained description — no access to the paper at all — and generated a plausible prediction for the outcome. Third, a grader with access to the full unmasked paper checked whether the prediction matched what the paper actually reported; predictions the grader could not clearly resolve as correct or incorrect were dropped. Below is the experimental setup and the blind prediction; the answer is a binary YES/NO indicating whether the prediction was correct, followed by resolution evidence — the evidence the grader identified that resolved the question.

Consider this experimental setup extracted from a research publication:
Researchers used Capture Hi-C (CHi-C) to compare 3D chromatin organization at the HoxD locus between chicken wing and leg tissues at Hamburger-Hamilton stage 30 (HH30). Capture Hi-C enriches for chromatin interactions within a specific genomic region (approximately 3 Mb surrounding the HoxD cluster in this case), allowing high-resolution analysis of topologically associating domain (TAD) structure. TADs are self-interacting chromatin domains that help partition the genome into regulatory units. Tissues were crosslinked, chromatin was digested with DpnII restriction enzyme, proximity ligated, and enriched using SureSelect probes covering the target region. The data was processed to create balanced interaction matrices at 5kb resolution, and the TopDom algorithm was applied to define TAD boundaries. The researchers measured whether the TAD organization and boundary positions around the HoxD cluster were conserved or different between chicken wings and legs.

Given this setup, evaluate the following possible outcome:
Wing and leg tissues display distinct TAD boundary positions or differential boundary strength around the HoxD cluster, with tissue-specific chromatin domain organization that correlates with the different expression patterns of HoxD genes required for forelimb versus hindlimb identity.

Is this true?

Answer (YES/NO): NO